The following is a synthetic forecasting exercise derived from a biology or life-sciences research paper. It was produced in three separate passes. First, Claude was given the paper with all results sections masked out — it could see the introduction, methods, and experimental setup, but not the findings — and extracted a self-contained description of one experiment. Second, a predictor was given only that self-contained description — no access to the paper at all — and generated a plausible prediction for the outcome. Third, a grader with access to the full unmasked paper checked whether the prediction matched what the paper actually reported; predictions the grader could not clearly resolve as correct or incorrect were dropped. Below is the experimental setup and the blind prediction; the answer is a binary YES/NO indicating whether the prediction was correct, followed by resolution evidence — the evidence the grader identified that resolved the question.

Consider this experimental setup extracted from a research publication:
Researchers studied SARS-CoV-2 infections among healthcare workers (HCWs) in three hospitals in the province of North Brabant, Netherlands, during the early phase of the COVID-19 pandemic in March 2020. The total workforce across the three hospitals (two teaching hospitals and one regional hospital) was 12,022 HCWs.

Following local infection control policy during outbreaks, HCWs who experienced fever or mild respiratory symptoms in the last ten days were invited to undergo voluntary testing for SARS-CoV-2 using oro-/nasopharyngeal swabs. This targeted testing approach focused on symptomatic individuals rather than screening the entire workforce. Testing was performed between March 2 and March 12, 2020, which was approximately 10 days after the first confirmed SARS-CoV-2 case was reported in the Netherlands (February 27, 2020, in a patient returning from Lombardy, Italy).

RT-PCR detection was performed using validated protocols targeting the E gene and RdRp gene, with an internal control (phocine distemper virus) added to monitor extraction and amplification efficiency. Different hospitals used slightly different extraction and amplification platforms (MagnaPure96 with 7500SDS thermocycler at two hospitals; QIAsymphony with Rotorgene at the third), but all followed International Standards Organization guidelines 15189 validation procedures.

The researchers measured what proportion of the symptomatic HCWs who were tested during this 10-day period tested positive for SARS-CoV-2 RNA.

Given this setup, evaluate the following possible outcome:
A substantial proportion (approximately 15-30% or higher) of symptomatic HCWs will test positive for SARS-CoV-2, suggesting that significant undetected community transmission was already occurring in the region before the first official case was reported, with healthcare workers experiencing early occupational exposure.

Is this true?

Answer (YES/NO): NO